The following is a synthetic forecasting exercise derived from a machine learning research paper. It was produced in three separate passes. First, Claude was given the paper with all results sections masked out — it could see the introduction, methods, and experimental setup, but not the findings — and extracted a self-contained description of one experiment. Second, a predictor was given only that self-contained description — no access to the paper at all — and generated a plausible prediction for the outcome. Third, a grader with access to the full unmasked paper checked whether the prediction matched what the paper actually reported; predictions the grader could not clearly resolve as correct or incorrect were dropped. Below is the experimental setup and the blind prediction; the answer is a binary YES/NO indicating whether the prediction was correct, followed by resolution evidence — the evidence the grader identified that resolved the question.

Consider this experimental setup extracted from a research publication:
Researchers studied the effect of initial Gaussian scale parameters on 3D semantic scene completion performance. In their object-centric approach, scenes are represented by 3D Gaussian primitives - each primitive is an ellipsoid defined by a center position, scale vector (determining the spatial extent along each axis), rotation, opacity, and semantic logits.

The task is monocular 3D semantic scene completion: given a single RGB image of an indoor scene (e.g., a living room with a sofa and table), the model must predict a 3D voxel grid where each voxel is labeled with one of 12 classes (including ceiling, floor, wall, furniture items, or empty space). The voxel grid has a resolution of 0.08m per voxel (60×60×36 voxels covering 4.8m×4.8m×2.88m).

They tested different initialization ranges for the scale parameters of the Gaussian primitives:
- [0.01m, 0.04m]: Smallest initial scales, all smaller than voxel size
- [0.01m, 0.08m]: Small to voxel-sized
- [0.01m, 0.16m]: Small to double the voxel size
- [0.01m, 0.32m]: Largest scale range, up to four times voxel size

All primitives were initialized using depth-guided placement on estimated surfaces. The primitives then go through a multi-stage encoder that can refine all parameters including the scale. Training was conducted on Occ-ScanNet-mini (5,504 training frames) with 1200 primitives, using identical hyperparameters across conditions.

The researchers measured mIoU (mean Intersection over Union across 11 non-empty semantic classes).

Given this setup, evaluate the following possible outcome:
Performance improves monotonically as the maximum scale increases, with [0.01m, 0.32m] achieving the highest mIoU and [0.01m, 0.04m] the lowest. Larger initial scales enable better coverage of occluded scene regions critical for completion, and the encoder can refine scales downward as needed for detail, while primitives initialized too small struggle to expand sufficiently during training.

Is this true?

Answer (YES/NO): NO